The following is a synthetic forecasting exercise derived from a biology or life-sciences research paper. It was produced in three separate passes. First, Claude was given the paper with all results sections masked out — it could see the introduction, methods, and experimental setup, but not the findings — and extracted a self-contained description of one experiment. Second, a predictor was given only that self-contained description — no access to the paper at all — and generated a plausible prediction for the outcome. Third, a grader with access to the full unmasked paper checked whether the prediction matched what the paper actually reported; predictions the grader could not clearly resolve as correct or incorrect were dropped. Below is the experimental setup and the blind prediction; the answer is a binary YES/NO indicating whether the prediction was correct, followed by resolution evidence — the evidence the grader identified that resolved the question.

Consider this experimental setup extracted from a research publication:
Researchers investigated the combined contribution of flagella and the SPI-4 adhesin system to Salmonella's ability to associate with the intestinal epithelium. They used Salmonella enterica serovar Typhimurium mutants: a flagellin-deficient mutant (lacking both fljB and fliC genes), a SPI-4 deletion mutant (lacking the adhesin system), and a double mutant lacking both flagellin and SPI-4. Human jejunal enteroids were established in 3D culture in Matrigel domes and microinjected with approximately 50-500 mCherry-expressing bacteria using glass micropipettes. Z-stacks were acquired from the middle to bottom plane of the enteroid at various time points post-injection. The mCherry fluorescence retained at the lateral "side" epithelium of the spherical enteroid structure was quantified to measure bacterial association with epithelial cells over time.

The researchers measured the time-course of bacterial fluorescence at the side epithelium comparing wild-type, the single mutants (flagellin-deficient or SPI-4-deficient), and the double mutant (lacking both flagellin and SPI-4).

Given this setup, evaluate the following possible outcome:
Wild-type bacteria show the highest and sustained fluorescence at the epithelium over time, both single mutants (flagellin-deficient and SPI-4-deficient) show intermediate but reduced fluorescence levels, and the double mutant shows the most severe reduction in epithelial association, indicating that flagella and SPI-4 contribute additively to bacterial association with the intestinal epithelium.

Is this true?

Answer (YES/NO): NO